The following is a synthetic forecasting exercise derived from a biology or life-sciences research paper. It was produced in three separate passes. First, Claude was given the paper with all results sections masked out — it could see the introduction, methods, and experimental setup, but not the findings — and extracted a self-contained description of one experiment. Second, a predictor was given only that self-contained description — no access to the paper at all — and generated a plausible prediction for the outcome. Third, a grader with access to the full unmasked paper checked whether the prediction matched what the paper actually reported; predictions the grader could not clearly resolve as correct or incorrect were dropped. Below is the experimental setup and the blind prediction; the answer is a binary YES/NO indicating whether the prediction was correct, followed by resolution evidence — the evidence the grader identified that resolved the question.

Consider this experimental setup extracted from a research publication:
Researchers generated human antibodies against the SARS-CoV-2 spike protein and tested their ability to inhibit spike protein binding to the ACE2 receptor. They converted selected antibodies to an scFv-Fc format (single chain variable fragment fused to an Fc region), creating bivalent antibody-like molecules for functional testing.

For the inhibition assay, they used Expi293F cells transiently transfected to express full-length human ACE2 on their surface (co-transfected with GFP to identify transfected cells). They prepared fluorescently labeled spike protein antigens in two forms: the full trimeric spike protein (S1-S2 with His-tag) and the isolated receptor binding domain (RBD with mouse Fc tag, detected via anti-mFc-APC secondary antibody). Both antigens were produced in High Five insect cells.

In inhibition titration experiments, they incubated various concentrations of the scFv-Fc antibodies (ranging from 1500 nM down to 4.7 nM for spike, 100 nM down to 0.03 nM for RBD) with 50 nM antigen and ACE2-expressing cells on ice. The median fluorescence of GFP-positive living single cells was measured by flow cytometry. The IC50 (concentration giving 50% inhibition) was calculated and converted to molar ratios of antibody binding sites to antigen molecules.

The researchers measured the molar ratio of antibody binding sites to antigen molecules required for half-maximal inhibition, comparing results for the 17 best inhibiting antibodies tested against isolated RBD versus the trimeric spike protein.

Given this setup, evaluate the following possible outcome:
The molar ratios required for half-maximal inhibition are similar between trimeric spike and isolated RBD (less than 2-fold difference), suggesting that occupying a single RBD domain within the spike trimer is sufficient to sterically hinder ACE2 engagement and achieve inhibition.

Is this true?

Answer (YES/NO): NO